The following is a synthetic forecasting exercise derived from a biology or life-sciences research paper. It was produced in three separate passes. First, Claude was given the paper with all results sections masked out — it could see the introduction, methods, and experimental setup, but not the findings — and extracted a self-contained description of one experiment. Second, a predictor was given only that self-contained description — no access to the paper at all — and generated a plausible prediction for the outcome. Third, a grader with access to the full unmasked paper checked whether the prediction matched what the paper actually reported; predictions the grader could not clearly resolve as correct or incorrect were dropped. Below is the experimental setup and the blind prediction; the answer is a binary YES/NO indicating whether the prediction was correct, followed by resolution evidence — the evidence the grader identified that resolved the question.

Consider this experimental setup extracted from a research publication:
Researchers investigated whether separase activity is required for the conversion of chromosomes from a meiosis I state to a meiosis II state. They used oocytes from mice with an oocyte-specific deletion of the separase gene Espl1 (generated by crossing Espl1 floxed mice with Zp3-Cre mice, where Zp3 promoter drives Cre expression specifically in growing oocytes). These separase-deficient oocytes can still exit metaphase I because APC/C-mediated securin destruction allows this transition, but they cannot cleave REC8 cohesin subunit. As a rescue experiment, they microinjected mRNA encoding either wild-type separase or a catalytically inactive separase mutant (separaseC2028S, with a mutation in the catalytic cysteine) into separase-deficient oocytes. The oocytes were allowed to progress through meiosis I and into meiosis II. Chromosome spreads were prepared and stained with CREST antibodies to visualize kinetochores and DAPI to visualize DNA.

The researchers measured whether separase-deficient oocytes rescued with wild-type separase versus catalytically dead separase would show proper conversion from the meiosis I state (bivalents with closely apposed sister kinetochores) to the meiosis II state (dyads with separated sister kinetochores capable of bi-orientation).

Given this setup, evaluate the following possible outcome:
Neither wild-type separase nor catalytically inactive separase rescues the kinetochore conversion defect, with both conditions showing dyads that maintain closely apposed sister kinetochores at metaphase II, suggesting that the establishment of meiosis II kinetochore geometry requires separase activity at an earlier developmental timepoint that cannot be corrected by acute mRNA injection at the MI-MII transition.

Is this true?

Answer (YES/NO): NO